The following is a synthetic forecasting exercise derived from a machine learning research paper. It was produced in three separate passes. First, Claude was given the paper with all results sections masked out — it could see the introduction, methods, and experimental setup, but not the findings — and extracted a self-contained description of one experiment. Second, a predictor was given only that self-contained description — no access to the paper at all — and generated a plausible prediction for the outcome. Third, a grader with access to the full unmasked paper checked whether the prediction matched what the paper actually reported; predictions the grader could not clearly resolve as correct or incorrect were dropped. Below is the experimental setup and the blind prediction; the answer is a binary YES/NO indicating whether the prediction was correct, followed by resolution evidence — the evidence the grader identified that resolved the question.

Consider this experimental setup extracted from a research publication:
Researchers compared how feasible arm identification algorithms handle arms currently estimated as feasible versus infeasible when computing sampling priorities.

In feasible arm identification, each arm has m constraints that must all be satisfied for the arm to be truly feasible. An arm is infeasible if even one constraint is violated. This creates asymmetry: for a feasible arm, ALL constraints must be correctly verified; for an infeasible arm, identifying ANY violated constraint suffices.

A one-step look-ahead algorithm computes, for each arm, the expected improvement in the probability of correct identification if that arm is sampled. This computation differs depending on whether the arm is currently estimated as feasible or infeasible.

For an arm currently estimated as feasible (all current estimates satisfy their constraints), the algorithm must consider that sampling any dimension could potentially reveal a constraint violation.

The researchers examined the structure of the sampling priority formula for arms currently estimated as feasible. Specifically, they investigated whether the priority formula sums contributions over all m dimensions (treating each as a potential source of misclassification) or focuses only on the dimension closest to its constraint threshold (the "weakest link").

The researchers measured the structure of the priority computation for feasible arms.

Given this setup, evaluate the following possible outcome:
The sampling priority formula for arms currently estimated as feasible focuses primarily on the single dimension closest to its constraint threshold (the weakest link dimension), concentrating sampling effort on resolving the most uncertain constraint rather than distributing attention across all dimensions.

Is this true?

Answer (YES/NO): NO